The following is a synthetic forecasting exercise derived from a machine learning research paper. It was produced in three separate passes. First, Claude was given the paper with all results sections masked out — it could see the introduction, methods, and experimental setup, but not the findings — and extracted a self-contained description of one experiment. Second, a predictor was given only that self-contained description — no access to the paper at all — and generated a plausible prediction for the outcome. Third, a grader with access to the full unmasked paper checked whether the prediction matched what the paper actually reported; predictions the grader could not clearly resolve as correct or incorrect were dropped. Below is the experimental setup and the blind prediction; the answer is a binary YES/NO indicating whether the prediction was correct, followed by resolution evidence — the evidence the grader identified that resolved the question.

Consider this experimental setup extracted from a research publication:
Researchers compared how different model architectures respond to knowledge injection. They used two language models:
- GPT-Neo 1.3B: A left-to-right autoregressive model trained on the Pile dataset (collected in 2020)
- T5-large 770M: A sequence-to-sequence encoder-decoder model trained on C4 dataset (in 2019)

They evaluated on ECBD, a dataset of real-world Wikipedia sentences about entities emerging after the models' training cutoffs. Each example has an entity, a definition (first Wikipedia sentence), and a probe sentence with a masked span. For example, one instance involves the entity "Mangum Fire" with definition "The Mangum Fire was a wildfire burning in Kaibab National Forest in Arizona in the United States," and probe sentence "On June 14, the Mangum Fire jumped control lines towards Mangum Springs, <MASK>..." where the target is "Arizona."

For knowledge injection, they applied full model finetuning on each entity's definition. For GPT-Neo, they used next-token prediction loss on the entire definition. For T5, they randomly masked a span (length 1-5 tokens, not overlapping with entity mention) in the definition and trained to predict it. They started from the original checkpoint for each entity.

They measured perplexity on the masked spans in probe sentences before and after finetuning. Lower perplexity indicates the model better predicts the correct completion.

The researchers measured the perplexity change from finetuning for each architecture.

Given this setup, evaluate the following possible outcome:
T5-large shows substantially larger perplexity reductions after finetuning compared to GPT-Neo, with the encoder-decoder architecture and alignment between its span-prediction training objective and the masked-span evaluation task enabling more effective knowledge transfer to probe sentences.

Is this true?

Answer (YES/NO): NO